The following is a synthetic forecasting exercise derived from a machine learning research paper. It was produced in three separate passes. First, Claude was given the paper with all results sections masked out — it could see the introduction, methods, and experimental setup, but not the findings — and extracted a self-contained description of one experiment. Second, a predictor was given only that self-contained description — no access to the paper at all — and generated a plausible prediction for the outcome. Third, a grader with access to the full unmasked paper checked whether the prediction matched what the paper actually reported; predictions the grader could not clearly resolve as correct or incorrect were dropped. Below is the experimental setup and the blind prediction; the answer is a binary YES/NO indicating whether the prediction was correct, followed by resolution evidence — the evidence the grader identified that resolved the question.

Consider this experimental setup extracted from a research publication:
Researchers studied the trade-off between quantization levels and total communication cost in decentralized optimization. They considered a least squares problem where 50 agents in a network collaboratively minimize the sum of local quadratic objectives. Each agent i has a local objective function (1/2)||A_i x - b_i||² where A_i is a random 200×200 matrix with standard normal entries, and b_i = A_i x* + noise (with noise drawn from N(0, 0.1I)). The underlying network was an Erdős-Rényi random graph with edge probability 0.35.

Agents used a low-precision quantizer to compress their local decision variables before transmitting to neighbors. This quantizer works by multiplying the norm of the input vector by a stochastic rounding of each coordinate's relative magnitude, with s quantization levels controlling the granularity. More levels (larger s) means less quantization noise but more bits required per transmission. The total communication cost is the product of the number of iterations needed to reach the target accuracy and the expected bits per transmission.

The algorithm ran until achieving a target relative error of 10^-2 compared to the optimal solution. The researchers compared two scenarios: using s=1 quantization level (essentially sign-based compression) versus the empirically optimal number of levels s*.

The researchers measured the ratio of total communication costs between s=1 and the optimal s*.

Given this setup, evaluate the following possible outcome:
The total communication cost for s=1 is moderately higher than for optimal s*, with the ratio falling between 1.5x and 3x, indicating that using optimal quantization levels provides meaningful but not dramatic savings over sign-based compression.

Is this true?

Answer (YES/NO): NO